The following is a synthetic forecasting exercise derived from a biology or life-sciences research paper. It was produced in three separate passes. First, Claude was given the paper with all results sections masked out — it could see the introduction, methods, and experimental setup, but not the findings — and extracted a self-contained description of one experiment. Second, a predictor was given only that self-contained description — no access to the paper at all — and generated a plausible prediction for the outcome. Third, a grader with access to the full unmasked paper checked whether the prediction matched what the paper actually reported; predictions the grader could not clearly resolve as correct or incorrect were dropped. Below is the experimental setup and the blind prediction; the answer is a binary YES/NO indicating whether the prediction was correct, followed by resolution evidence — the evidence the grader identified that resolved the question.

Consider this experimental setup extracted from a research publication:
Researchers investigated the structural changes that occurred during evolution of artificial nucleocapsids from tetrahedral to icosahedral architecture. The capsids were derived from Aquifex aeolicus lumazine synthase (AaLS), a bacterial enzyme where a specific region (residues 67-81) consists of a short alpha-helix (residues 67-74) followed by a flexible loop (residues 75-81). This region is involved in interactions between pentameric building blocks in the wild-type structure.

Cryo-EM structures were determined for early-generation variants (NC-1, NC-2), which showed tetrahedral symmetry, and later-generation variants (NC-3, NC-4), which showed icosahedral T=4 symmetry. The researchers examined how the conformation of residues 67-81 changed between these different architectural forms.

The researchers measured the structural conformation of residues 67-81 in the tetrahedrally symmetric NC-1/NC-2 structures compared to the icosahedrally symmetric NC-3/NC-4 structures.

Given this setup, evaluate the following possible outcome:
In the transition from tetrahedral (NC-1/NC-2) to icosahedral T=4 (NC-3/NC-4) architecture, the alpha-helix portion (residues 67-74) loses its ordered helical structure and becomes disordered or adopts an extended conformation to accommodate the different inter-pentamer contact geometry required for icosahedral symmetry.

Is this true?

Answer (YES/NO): NO